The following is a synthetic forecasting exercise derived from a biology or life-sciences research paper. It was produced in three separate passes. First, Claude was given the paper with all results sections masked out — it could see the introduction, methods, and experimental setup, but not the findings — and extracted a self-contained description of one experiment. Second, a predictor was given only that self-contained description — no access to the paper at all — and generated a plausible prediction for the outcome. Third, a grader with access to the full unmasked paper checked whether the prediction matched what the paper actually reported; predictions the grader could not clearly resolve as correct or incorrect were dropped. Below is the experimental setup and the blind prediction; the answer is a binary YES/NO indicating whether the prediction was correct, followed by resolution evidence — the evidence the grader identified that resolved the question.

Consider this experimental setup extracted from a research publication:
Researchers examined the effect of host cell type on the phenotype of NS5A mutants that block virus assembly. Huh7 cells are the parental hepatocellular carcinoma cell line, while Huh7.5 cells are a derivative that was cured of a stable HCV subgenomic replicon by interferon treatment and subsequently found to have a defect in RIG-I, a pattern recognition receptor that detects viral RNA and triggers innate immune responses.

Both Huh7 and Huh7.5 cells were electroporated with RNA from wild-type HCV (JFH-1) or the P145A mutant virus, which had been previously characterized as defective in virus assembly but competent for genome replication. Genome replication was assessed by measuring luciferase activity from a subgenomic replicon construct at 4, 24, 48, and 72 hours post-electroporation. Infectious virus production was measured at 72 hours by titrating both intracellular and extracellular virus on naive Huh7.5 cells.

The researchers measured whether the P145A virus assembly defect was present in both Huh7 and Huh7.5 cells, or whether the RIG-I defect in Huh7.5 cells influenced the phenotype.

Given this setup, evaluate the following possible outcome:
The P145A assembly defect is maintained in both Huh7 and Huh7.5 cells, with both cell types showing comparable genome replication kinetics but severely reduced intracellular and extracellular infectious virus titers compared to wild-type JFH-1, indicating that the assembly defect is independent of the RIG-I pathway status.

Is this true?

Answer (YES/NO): NO